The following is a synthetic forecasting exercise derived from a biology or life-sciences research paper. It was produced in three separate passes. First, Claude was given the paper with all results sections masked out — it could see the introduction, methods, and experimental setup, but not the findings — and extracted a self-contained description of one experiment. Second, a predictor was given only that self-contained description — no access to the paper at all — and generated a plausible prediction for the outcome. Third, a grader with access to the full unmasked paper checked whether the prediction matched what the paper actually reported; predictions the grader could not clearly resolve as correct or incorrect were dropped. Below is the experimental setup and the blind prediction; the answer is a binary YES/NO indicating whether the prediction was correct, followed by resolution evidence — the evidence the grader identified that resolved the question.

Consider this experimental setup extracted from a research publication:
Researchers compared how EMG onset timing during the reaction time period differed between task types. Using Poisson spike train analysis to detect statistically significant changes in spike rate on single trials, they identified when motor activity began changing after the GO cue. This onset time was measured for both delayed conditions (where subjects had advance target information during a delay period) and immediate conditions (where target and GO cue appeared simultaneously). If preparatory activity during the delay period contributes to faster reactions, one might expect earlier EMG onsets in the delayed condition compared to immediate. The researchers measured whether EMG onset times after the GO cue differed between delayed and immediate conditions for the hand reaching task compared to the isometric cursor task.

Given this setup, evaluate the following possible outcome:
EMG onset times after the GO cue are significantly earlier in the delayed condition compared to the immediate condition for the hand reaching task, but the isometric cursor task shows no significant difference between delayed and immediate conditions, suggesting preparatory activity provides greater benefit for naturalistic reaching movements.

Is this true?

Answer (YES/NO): YES